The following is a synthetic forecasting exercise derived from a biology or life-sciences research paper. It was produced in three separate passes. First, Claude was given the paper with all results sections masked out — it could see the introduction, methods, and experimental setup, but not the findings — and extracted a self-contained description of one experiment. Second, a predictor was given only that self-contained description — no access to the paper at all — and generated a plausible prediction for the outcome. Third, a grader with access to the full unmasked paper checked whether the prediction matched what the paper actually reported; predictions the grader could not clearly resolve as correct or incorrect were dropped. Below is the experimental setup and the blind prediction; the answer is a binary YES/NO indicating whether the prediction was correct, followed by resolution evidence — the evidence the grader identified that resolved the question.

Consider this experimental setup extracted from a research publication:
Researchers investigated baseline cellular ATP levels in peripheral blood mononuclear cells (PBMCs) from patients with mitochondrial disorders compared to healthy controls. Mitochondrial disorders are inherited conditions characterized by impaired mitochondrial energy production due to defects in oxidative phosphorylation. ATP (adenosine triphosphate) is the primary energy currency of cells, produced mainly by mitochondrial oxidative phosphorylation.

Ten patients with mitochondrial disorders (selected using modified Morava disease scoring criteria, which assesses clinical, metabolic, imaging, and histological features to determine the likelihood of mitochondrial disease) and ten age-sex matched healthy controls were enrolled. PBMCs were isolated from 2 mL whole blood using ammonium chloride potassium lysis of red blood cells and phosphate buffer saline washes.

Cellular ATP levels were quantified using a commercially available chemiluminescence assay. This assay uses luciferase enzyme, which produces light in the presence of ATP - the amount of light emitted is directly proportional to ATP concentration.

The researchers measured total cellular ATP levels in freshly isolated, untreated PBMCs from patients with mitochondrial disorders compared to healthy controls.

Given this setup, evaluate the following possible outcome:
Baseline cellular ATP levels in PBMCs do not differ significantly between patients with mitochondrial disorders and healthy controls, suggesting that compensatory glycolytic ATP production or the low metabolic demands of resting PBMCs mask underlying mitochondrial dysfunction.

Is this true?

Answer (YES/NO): NO